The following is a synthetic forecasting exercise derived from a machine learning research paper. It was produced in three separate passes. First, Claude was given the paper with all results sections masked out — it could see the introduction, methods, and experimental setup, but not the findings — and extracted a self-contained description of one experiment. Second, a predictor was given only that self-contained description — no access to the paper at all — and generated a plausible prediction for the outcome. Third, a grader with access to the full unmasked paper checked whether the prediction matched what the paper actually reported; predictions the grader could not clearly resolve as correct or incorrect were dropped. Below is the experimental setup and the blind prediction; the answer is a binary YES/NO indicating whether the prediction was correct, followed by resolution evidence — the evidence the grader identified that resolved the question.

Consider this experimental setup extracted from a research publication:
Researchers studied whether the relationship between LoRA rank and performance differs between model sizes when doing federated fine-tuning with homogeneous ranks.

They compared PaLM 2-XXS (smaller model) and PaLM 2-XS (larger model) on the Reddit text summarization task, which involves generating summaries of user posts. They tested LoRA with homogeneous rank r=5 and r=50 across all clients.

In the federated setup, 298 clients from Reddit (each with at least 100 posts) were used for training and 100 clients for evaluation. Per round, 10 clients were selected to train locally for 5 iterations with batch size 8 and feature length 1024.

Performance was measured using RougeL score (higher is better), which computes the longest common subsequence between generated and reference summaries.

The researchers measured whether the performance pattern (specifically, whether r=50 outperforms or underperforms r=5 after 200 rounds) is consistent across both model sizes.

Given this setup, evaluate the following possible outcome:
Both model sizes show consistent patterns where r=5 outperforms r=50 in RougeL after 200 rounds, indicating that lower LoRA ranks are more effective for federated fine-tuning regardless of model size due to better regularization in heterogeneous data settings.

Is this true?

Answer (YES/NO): YES